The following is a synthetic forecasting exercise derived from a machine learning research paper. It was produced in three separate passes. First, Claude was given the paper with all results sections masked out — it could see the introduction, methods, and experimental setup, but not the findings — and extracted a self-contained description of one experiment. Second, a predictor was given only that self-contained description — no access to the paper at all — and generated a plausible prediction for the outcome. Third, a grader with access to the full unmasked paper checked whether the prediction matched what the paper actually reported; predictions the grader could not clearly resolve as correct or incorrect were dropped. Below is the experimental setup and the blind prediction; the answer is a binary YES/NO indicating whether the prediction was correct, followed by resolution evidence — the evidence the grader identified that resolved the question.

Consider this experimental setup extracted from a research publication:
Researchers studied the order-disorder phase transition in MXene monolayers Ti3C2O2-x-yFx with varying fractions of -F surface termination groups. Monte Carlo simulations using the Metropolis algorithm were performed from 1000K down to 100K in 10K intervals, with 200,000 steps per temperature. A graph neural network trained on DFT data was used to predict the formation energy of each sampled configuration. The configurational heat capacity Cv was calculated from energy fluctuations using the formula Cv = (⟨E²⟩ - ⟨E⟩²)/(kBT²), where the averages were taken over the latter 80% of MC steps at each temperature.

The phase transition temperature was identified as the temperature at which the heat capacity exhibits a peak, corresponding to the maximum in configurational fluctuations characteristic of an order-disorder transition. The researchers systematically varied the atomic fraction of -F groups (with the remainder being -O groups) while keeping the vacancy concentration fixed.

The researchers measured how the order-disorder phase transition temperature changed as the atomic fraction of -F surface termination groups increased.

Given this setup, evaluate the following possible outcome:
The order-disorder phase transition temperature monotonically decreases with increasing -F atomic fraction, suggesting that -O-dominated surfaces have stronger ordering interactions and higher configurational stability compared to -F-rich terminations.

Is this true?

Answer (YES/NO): NO